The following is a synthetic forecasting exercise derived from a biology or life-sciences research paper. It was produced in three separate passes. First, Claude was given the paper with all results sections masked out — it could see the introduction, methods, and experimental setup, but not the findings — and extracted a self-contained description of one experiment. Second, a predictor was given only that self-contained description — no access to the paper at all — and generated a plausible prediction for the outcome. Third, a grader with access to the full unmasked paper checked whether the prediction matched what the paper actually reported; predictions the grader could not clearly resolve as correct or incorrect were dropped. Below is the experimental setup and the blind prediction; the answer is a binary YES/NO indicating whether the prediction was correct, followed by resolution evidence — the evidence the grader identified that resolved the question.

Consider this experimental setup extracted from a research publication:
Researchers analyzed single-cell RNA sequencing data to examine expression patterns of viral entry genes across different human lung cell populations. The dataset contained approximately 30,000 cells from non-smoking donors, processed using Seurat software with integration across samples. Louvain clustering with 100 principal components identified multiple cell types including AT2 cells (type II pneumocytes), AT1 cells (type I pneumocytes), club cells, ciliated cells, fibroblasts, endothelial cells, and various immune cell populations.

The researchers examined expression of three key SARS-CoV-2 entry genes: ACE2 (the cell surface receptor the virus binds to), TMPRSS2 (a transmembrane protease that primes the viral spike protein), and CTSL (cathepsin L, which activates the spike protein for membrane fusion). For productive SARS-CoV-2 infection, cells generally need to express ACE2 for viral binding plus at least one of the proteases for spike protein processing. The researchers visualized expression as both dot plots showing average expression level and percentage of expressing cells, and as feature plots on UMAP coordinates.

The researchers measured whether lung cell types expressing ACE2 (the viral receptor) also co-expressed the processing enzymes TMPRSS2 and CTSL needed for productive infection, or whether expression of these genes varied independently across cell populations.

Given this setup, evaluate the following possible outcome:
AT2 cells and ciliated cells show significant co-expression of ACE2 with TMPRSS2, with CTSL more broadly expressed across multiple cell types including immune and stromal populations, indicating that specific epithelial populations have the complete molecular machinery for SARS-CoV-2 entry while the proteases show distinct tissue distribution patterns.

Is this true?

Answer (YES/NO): YES